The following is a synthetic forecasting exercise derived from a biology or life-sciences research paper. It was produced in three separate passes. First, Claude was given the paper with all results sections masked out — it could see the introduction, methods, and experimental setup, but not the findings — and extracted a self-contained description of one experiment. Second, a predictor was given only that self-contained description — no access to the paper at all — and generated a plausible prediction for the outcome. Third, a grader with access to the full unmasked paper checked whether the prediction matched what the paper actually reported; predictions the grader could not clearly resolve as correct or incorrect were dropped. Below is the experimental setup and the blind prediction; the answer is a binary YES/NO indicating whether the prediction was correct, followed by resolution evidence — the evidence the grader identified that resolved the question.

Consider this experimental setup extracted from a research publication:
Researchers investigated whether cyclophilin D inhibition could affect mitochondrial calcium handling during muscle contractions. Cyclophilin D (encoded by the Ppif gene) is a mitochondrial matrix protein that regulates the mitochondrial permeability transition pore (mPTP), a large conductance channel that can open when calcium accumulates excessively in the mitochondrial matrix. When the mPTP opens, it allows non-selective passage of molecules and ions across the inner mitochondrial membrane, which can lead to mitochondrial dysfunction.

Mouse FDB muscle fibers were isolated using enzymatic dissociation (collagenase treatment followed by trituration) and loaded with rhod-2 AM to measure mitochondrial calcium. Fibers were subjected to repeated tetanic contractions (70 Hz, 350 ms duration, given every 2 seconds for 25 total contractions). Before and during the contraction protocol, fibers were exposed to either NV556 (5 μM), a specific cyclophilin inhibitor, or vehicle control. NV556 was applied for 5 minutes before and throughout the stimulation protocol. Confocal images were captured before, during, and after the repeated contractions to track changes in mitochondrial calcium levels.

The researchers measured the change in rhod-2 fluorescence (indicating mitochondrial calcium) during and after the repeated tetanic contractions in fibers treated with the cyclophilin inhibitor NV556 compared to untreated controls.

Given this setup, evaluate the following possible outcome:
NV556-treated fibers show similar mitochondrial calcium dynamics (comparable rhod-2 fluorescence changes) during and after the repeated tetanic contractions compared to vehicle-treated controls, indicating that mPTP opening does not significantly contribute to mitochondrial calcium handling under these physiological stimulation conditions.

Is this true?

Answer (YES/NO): NO